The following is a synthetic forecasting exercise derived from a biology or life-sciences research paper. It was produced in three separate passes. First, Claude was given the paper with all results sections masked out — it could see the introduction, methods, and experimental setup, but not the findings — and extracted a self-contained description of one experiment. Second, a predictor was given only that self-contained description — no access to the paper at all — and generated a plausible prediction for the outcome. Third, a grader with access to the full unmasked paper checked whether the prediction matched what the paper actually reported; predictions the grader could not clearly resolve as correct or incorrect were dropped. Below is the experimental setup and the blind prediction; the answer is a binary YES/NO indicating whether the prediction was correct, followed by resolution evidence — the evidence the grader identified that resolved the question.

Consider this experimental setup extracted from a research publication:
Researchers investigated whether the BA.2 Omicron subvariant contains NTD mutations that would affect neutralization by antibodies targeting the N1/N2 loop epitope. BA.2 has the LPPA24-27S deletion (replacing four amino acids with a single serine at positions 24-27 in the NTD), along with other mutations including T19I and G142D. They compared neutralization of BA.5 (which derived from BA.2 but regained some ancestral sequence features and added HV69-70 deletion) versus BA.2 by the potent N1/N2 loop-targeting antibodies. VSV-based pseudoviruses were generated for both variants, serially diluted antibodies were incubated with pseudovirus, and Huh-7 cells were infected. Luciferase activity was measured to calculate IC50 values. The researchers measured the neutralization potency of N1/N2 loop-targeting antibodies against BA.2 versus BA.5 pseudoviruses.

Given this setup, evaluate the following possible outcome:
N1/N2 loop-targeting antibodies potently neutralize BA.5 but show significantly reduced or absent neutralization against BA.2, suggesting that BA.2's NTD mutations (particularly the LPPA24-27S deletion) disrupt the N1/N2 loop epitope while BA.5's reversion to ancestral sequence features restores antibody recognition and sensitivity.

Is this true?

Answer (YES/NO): NO